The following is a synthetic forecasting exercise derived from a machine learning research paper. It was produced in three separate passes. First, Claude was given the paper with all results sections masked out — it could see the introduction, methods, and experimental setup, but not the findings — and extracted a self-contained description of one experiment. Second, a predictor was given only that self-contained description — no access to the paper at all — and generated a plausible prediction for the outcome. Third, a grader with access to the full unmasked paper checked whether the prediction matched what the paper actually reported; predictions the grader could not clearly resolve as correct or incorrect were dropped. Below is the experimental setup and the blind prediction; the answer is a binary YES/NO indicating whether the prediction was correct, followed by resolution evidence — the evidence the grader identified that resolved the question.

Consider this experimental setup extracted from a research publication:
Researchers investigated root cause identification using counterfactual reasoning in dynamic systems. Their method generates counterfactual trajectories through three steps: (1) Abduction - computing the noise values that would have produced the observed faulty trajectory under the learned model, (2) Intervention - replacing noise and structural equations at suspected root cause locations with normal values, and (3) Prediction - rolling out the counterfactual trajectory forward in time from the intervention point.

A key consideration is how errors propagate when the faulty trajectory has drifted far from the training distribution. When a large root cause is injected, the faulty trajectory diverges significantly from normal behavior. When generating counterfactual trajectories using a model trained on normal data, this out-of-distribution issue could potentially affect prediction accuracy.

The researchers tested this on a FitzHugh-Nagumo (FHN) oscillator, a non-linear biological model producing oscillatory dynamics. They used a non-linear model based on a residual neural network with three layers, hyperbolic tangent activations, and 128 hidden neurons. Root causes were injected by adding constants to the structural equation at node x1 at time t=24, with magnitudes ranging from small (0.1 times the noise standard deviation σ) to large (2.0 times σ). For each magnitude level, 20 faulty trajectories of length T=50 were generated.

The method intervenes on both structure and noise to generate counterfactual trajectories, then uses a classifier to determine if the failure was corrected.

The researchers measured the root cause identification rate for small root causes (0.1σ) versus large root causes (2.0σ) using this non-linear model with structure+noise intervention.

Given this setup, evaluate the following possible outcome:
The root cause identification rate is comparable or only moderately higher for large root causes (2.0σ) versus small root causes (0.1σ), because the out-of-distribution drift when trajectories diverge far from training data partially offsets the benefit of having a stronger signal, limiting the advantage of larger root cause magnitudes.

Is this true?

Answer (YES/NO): NO